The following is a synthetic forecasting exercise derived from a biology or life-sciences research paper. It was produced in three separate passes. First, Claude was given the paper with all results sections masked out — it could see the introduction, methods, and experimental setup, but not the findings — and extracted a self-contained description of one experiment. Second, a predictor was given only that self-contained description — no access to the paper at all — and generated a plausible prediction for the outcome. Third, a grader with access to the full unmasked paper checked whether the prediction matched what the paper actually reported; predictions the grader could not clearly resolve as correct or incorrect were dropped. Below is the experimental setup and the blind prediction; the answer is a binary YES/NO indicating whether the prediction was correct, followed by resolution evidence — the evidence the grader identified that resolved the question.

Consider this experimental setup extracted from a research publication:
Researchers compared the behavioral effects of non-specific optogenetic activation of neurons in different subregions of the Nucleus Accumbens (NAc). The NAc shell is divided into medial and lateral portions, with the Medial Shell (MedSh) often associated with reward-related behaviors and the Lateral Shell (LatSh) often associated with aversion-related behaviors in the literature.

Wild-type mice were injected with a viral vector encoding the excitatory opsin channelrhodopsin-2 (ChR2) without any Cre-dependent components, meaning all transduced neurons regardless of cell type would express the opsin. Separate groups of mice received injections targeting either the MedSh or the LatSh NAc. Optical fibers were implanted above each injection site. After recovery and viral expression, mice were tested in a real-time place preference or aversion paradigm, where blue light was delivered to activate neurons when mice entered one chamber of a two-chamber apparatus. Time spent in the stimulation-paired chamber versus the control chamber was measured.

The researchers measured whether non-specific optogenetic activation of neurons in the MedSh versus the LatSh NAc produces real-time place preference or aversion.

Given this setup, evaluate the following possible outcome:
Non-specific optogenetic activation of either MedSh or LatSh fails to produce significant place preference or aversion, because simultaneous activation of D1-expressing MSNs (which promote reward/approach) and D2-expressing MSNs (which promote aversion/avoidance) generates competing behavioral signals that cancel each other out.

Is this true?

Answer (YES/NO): NO